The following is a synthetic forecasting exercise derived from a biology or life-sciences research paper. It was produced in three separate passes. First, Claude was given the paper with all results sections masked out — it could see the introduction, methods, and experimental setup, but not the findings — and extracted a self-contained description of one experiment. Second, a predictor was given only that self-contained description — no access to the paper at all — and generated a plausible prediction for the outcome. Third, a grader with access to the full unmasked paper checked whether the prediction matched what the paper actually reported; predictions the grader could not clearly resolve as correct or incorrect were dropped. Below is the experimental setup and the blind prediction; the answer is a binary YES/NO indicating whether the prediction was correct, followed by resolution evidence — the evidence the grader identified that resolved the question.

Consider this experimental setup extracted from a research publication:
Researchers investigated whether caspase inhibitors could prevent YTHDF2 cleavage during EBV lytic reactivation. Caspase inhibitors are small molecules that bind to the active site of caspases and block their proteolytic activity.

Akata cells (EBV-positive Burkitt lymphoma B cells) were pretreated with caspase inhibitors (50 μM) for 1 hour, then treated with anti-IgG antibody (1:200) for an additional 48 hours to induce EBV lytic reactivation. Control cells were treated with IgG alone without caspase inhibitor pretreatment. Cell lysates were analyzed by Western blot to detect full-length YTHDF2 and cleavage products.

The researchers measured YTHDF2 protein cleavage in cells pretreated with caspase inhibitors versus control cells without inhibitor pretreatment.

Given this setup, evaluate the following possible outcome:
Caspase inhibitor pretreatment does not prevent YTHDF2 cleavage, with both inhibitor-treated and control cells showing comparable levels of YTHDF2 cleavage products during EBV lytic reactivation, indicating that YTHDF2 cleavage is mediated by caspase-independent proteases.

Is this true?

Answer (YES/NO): NO